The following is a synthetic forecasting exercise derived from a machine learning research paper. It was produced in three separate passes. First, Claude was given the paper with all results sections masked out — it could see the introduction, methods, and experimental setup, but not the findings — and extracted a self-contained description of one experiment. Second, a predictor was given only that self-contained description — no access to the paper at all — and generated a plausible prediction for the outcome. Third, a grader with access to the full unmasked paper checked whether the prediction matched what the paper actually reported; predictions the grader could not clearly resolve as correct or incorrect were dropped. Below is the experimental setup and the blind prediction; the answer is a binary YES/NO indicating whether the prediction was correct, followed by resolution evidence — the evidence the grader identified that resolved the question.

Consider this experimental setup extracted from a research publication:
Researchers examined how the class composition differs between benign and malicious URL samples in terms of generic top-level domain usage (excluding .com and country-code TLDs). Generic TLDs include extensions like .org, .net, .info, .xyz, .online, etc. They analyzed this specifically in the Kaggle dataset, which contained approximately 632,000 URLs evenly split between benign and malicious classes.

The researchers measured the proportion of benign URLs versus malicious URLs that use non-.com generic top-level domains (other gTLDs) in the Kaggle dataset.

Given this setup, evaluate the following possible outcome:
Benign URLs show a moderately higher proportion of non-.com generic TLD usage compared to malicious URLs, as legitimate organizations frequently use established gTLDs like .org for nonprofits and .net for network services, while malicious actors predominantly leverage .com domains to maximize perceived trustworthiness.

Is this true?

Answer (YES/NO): NO